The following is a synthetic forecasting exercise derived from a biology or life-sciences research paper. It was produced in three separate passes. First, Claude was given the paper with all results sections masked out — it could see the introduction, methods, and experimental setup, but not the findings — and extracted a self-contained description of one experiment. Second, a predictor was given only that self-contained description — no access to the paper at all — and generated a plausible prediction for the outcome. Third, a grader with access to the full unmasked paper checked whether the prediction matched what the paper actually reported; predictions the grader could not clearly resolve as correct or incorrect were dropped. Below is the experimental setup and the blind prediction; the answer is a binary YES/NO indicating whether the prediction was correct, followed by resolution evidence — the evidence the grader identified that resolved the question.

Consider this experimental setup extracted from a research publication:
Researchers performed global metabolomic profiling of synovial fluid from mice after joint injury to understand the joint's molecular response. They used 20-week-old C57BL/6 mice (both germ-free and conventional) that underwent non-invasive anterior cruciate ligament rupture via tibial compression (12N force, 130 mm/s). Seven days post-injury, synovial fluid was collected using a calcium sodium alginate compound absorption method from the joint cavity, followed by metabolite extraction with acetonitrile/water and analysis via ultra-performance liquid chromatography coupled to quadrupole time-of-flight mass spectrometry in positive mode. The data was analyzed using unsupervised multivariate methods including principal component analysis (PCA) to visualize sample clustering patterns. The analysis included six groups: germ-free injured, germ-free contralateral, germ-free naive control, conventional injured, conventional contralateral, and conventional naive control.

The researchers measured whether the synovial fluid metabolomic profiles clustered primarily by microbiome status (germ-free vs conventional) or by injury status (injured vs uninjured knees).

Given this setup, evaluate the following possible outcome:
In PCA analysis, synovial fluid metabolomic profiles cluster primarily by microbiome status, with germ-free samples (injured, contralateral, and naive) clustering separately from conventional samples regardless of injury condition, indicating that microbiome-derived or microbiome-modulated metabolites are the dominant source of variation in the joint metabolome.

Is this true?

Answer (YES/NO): YES